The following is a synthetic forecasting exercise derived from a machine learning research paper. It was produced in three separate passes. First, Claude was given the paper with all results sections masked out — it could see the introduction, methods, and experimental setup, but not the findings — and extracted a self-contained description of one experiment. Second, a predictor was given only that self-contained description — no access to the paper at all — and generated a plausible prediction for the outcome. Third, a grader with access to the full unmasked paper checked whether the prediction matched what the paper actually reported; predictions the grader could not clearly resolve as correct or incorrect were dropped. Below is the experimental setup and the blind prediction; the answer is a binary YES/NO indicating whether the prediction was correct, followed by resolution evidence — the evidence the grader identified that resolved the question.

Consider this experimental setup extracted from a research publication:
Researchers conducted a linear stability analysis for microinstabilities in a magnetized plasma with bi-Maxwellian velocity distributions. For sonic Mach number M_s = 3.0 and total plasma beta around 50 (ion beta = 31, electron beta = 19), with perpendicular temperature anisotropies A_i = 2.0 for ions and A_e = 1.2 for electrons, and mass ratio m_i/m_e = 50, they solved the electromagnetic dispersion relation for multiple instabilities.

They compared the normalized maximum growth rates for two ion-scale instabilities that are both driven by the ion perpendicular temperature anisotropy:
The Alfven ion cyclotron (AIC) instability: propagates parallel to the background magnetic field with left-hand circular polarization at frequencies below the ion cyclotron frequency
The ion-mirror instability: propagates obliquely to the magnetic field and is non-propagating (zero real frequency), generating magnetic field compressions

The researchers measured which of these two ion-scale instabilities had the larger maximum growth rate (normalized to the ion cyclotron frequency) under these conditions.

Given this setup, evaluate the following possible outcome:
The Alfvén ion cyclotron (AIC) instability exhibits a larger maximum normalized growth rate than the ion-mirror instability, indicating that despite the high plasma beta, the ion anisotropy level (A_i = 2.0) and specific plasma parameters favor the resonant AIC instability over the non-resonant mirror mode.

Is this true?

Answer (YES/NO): YES